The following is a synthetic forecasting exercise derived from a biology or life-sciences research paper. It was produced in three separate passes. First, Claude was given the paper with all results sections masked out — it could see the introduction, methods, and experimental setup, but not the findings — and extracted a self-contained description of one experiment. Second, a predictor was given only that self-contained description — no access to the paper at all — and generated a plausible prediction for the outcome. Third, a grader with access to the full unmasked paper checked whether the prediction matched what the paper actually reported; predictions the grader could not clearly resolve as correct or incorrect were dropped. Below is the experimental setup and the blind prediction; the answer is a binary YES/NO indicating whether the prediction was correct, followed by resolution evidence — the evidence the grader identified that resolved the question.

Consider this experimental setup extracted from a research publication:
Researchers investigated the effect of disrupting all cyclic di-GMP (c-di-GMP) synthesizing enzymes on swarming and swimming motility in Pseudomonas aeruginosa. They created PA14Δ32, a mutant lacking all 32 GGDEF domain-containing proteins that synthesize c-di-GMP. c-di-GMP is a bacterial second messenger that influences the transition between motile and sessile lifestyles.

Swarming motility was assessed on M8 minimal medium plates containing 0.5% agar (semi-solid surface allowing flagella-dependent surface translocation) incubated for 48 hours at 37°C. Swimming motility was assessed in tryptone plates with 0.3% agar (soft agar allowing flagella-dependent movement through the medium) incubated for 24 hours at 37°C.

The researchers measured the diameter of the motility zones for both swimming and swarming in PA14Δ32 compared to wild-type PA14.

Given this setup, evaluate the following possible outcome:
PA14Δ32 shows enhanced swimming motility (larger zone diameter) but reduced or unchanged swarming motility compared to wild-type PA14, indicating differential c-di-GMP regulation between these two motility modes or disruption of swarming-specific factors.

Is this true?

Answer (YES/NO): NO